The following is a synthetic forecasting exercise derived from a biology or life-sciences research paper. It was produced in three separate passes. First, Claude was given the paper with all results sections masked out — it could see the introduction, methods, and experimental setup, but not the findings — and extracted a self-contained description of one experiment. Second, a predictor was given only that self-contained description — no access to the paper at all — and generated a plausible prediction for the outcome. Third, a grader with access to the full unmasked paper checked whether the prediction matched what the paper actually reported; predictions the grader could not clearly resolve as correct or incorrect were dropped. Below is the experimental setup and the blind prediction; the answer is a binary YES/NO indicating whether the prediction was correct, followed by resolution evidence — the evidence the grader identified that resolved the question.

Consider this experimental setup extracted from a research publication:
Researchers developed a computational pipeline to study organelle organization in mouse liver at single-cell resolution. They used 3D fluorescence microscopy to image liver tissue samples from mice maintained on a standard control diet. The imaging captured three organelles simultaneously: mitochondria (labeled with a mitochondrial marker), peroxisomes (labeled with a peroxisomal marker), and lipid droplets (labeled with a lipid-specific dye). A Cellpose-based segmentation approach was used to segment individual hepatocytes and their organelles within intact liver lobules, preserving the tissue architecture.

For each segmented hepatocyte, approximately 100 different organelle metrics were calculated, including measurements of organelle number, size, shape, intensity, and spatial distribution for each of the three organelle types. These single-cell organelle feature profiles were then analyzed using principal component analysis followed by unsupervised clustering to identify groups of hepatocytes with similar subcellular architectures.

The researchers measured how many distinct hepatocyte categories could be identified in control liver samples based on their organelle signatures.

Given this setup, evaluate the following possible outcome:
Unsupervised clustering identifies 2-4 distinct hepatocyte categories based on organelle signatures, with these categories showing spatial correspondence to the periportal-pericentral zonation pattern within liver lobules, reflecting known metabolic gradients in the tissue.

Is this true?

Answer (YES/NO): NO